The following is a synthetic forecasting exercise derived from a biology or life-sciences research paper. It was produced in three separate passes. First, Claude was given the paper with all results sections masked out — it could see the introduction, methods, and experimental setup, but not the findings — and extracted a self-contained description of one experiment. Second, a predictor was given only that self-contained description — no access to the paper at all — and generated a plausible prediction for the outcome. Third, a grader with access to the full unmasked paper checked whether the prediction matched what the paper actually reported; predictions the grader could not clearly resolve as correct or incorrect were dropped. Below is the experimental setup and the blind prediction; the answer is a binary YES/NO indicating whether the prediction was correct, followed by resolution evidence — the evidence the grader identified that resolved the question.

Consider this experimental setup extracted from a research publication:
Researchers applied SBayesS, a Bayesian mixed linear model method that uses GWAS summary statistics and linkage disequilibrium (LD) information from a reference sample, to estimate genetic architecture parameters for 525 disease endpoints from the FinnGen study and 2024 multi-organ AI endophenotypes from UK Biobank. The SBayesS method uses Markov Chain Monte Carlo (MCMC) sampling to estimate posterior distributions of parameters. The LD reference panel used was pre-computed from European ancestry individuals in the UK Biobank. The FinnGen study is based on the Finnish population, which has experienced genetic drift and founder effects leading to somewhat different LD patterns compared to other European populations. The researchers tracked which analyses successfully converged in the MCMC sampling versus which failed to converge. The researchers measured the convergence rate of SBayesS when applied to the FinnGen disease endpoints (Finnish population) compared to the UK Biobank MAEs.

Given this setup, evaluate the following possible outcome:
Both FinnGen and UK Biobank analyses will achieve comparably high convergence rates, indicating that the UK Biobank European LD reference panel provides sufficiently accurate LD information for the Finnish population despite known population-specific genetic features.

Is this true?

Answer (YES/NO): NO